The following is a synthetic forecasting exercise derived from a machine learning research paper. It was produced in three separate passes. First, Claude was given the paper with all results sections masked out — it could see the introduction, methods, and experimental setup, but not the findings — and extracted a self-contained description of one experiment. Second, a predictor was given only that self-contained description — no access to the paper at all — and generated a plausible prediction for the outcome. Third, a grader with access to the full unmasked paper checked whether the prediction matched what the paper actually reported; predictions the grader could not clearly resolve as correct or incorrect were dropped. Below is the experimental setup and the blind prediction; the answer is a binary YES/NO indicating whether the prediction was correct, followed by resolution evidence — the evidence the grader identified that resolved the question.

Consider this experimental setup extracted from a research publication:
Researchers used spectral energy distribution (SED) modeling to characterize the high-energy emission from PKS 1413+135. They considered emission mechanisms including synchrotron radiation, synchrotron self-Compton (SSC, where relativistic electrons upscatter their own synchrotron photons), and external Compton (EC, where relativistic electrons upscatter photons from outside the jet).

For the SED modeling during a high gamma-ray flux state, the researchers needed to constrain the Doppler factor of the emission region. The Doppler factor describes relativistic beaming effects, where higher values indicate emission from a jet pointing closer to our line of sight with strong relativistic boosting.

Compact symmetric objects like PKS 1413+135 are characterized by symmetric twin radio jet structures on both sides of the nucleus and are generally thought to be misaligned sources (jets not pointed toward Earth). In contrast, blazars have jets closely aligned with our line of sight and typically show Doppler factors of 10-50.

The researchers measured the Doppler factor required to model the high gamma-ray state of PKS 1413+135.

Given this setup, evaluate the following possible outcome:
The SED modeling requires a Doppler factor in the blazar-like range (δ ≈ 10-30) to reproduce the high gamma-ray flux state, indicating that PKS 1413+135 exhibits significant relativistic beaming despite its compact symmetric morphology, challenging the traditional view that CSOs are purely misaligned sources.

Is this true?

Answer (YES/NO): YES